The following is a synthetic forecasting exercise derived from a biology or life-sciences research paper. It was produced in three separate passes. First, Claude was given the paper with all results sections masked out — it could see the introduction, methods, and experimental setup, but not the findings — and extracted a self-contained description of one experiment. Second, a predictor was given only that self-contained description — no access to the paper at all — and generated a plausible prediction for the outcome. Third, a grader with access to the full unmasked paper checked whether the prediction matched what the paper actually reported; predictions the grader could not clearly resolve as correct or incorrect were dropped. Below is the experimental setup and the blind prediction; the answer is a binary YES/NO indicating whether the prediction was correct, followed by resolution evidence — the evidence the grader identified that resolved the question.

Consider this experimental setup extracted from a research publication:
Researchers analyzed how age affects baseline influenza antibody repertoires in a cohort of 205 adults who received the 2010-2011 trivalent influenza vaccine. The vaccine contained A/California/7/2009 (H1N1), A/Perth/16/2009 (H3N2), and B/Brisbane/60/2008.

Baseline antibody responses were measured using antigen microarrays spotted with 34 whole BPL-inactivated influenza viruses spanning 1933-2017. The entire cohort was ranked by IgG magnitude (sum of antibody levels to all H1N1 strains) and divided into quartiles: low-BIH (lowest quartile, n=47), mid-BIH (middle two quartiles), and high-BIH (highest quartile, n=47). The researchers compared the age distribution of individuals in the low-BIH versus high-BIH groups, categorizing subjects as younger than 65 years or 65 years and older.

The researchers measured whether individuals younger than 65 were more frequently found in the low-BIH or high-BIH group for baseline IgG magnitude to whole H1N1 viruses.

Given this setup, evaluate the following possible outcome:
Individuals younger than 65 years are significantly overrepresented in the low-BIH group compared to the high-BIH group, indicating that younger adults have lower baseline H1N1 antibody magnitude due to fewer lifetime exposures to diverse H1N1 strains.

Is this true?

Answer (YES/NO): YES